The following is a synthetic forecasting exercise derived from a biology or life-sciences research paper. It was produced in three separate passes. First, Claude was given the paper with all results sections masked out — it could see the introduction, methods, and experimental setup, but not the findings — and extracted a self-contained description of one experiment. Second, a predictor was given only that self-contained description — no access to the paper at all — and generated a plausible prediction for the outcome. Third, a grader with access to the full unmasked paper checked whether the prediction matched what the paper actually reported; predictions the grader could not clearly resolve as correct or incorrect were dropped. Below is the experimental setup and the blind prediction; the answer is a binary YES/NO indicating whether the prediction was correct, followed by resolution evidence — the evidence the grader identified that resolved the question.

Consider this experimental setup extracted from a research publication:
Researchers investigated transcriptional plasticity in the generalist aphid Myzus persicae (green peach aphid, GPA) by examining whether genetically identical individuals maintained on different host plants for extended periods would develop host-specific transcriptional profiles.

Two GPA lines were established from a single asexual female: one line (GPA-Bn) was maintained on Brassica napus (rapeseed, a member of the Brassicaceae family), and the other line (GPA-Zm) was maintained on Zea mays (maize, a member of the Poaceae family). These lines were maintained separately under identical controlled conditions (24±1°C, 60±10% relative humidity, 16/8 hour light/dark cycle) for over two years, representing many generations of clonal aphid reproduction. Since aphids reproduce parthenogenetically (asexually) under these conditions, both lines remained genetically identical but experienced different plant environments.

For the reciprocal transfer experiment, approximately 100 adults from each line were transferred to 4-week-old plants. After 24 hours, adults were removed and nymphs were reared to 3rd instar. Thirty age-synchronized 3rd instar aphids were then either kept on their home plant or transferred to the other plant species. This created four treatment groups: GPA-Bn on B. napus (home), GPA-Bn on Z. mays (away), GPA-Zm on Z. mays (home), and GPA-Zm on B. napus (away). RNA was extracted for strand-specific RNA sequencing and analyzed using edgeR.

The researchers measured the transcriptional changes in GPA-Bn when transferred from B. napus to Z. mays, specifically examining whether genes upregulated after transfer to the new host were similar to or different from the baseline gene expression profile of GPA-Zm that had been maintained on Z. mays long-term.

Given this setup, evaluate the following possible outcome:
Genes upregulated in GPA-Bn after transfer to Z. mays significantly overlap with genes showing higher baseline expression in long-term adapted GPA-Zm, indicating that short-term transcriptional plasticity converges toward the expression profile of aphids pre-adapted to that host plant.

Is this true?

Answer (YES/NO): YES